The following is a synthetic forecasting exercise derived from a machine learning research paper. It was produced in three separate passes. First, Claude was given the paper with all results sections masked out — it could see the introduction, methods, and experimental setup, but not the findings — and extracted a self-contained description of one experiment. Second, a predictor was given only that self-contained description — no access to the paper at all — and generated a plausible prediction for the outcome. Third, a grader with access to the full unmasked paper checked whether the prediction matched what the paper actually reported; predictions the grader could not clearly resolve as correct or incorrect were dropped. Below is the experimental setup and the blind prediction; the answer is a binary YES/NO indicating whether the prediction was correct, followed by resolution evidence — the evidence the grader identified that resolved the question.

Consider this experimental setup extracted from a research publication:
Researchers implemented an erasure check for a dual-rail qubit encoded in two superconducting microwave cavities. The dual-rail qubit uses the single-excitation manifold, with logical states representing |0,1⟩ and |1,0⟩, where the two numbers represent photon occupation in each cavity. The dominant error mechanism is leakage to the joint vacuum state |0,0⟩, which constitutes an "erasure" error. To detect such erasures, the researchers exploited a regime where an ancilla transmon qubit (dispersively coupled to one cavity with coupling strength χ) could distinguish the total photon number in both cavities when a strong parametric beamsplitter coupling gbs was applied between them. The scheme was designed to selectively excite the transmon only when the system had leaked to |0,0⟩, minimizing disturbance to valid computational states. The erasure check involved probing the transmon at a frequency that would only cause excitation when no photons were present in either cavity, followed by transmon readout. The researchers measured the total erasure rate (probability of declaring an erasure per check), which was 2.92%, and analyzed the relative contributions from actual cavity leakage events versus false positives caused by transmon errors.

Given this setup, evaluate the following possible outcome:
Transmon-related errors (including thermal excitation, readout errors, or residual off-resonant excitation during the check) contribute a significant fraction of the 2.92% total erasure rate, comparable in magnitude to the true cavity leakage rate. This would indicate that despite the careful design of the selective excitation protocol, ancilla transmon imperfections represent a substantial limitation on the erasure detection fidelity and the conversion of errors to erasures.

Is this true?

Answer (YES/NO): NO